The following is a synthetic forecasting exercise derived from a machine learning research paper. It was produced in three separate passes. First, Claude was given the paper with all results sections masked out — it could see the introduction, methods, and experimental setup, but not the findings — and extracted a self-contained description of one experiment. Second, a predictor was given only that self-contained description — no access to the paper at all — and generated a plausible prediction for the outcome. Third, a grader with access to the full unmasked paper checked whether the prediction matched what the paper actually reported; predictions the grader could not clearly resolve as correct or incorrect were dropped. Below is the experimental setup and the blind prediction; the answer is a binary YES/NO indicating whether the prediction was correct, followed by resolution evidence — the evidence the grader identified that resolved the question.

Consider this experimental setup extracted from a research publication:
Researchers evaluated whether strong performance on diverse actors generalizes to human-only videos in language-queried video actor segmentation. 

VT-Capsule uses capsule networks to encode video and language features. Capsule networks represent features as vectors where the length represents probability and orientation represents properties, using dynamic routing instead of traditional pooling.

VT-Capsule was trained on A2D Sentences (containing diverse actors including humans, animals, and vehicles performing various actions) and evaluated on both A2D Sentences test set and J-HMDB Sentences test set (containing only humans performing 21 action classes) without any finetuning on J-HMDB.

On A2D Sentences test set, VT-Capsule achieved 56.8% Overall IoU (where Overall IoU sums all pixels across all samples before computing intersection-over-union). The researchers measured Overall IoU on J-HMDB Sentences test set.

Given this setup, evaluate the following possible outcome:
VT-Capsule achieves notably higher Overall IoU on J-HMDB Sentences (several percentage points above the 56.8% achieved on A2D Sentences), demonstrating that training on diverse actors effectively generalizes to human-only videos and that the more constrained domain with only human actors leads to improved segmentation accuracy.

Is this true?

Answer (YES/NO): NO